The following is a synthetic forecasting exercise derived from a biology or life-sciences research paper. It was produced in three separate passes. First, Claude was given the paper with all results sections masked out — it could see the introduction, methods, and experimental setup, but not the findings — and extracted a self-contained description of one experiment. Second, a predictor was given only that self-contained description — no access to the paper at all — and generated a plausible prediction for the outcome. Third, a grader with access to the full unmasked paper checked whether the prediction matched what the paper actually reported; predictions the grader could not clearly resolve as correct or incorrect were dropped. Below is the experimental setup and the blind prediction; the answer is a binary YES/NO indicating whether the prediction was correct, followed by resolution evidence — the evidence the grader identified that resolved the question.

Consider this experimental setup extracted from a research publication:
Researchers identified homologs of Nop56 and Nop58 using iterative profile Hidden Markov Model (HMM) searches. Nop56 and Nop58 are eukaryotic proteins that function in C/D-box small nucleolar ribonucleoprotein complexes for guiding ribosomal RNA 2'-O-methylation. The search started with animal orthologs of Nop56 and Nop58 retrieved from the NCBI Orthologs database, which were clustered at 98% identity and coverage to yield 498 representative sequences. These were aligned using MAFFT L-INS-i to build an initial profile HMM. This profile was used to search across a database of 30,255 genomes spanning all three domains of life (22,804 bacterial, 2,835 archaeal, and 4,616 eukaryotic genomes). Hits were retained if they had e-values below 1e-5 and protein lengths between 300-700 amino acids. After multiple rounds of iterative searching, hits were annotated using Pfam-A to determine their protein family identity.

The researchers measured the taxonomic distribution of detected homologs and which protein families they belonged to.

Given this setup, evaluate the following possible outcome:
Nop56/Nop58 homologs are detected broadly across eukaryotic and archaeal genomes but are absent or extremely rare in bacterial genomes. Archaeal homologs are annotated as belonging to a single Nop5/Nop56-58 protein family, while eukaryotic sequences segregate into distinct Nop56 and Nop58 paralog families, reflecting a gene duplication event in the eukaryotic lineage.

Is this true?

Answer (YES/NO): NO